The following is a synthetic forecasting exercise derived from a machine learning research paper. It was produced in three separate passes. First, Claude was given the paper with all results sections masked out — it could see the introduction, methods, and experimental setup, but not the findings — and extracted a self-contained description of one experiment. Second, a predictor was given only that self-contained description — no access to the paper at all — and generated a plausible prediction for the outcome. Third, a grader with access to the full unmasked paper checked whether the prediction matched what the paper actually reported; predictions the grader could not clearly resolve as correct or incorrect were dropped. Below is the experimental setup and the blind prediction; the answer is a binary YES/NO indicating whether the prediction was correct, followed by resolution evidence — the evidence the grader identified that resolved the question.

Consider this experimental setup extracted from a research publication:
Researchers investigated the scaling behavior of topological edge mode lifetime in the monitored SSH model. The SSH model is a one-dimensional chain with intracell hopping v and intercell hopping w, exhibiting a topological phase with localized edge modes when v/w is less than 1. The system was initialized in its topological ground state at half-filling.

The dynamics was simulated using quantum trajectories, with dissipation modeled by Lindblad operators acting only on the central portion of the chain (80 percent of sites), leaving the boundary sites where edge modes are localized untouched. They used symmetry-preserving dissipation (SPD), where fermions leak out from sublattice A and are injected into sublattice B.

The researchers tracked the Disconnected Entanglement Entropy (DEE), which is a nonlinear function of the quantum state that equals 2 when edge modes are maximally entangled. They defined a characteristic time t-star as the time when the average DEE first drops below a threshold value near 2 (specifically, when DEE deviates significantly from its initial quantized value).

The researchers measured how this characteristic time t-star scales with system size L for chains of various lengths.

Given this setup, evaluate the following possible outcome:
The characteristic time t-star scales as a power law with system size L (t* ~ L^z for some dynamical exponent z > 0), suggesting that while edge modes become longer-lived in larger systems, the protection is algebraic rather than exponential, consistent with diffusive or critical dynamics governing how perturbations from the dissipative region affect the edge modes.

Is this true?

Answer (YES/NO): YES